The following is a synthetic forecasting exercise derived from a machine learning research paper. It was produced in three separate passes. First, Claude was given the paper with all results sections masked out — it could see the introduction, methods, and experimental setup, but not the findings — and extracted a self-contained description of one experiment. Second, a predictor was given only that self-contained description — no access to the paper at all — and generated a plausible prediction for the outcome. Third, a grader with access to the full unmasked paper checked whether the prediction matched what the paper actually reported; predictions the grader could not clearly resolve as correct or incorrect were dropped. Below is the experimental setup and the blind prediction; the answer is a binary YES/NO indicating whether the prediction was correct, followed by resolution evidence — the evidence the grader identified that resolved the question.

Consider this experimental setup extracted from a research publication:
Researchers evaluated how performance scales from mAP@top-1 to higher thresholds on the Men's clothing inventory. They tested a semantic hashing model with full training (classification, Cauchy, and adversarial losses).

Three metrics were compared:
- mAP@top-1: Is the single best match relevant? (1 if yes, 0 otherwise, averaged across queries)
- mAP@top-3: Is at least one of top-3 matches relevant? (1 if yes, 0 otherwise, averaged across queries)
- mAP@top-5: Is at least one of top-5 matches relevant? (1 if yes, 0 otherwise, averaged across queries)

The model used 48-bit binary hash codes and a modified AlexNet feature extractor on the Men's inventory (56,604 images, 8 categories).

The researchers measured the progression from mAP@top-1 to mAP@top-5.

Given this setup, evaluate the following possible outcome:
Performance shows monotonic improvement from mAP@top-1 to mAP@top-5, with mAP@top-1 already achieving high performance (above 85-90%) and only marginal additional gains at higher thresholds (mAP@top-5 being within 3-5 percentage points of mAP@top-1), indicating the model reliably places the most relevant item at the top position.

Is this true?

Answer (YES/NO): YES